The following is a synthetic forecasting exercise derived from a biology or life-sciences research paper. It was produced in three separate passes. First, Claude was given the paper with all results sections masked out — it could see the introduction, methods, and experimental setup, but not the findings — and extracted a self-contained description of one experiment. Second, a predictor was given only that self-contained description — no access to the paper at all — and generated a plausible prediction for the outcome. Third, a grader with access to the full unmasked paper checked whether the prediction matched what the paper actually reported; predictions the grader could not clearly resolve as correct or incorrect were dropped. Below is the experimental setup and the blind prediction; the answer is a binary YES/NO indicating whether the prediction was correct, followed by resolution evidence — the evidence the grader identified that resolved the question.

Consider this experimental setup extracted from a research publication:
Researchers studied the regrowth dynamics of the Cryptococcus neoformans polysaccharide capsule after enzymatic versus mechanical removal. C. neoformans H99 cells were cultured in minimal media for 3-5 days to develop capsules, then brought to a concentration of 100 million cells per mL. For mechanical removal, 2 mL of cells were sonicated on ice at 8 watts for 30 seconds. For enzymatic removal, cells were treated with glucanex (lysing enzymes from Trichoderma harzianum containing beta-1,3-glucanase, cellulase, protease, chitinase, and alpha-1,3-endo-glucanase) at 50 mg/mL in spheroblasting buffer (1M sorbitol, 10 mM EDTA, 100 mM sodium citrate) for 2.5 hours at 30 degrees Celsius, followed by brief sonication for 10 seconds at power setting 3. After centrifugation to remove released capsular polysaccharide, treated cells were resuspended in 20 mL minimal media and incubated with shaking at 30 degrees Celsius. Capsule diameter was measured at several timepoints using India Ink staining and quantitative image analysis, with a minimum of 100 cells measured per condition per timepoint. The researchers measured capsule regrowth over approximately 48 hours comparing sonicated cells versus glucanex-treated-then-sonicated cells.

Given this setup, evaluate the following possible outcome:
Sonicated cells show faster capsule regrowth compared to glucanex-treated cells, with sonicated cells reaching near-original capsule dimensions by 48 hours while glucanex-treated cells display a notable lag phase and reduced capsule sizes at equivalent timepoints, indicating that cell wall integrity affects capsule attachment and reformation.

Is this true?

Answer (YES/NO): YES